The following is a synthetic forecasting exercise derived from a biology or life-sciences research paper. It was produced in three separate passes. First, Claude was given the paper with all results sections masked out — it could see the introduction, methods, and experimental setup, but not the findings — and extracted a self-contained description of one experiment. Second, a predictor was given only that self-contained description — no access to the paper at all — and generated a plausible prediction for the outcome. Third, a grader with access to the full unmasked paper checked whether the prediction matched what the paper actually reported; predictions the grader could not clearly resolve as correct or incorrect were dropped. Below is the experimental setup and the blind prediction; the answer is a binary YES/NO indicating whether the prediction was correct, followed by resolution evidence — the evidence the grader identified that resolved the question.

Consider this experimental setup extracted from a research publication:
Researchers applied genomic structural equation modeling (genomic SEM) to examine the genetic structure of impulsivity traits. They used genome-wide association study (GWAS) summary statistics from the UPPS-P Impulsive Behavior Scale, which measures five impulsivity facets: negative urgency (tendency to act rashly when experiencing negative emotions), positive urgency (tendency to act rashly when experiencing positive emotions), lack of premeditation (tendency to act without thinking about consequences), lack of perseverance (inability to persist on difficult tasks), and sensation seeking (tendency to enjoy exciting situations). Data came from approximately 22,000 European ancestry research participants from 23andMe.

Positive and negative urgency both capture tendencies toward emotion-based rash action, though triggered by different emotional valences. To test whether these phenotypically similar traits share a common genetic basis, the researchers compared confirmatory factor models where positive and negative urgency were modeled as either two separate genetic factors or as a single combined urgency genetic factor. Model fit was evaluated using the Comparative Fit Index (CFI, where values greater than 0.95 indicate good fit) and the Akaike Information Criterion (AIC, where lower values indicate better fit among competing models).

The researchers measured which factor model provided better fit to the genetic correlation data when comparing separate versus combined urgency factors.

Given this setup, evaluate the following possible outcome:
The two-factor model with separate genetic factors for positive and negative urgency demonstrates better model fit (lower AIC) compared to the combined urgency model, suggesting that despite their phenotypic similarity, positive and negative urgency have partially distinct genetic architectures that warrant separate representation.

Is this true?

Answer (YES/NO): YES